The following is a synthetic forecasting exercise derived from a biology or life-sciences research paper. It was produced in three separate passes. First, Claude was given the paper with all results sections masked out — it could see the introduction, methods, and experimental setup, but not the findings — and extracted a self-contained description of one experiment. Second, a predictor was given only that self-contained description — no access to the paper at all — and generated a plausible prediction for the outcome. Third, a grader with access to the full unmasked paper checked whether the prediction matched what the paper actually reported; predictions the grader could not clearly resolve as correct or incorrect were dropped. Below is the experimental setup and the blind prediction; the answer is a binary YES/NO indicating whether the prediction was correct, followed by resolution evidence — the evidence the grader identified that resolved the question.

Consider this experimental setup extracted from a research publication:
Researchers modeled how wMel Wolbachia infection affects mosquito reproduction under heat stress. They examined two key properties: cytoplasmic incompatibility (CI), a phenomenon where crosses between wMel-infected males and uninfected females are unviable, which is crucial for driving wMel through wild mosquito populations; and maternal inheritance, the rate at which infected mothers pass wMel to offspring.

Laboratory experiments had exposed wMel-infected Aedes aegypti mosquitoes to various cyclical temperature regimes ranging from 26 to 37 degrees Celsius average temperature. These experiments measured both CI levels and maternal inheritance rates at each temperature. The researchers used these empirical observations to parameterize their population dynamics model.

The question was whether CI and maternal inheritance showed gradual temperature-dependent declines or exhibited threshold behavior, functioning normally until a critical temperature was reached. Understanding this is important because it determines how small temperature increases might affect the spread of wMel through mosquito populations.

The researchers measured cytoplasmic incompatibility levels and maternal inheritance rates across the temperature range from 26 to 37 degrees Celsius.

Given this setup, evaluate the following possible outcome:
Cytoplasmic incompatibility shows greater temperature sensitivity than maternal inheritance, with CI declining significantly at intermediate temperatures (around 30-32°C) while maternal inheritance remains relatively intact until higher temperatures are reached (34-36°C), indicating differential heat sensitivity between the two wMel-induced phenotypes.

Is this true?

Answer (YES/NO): NO